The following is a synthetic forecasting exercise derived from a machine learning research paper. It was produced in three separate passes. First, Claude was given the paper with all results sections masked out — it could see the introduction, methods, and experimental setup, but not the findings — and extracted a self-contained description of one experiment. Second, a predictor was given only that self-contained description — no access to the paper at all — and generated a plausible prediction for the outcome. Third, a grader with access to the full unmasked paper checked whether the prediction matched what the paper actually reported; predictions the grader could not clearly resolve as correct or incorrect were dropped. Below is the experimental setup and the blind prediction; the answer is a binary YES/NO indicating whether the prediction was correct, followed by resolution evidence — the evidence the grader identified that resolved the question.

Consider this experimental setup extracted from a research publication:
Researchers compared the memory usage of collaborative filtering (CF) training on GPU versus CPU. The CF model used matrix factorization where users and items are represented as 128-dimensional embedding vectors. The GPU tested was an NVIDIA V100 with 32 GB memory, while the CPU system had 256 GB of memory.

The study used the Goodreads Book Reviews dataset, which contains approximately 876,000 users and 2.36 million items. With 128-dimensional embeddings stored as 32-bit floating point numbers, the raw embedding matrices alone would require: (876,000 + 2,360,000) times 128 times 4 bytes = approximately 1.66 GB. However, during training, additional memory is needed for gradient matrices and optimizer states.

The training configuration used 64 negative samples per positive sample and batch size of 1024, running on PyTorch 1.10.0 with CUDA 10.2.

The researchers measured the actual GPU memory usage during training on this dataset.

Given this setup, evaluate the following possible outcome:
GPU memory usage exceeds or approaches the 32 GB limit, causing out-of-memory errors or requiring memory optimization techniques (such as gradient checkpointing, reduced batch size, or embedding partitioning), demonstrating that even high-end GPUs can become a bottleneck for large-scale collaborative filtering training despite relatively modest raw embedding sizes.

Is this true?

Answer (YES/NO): NO